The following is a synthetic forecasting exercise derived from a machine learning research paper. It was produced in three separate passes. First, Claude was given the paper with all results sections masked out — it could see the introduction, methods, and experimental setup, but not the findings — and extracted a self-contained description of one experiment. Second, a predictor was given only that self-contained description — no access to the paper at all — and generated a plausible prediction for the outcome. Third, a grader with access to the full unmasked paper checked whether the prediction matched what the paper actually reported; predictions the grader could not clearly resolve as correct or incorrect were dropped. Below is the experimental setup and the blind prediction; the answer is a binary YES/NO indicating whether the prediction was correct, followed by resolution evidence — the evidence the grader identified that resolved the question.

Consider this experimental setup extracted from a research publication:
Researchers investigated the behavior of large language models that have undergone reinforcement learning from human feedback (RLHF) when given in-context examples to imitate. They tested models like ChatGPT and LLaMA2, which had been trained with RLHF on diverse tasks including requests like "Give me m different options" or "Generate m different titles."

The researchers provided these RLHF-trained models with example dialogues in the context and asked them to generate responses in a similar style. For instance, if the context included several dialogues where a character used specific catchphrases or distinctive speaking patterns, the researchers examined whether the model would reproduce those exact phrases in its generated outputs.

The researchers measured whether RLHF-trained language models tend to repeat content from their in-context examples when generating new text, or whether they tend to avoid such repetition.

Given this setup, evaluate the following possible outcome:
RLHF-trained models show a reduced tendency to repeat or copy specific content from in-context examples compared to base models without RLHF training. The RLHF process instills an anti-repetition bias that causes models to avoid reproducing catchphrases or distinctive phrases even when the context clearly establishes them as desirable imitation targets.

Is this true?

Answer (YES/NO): YES